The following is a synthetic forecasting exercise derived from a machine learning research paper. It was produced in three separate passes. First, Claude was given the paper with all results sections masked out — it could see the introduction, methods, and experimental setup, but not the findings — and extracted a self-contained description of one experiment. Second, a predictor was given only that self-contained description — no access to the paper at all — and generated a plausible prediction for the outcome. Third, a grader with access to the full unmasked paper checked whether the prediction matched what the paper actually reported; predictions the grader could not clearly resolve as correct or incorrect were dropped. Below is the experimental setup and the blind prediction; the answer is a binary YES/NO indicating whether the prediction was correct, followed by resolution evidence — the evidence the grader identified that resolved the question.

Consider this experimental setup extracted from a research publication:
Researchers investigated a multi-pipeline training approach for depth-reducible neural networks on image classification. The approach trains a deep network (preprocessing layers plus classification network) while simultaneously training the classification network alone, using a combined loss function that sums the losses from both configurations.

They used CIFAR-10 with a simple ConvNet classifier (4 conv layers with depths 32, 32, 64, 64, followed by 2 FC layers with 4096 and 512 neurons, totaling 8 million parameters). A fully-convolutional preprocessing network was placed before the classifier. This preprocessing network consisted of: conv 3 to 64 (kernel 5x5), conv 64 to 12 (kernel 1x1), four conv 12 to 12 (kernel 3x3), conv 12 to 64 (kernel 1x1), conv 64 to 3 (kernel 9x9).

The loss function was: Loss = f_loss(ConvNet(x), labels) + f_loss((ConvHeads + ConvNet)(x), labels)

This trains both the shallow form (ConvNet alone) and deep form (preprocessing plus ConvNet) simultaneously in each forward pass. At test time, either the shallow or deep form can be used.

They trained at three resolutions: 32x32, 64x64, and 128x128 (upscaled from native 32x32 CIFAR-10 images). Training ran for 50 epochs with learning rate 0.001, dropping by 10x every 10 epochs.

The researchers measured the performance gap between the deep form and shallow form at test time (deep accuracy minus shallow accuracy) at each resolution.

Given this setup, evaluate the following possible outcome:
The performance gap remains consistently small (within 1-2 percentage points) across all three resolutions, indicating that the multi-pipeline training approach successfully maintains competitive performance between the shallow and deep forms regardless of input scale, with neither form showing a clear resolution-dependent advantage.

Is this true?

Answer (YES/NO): NO